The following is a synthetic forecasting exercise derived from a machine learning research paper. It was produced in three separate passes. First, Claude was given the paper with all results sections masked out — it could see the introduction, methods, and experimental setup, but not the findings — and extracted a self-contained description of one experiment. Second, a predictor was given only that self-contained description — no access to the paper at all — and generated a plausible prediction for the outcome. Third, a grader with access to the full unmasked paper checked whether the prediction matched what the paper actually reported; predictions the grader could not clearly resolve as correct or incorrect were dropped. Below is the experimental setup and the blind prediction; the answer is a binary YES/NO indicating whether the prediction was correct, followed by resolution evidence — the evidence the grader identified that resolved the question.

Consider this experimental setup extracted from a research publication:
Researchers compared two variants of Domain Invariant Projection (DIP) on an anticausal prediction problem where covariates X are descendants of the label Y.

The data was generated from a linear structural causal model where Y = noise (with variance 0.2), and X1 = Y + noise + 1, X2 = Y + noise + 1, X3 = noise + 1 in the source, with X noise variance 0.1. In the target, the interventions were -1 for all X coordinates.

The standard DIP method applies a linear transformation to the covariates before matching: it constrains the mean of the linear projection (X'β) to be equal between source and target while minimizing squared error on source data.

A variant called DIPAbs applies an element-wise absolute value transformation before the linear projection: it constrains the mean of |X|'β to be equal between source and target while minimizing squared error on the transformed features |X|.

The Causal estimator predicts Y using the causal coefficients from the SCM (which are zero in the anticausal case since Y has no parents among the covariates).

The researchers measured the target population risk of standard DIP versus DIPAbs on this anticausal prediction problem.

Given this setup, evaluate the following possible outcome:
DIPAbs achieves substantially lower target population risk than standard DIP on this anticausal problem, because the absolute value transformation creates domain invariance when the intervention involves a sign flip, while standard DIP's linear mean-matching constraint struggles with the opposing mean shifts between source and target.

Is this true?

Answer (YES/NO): NO